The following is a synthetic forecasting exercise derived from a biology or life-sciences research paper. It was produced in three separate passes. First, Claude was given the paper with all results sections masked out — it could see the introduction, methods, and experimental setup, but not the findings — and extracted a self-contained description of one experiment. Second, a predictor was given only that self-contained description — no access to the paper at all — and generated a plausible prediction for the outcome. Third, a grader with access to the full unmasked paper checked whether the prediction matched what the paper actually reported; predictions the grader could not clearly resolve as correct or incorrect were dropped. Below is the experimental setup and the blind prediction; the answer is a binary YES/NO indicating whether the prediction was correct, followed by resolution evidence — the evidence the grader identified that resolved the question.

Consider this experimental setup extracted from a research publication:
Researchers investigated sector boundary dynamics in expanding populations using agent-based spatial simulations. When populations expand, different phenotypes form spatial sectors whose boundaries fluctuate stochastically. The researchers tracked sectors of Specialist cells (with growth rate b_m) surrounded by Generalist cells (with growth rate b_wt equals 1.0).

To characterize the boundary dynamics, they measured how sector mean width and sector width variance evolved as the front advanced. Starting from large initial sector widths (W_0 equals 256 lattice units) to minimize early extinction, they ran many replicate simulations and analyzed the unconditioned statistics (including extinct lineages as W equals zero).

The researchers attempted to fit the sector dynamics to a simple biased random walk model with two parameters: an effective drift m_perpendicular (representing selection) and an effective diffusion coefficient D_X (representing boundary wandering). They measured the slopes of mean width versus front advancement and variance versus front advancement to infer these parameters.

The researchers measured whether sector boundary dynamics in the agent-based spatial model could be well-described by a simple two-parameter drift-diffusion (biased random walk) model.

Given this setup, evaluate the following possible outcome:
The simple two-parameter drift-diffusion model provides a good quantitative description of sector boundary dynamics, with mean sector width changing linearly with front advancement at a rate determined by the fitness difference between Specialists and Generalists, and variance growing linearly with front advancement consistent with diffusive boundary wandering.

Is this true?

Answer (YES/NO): YES